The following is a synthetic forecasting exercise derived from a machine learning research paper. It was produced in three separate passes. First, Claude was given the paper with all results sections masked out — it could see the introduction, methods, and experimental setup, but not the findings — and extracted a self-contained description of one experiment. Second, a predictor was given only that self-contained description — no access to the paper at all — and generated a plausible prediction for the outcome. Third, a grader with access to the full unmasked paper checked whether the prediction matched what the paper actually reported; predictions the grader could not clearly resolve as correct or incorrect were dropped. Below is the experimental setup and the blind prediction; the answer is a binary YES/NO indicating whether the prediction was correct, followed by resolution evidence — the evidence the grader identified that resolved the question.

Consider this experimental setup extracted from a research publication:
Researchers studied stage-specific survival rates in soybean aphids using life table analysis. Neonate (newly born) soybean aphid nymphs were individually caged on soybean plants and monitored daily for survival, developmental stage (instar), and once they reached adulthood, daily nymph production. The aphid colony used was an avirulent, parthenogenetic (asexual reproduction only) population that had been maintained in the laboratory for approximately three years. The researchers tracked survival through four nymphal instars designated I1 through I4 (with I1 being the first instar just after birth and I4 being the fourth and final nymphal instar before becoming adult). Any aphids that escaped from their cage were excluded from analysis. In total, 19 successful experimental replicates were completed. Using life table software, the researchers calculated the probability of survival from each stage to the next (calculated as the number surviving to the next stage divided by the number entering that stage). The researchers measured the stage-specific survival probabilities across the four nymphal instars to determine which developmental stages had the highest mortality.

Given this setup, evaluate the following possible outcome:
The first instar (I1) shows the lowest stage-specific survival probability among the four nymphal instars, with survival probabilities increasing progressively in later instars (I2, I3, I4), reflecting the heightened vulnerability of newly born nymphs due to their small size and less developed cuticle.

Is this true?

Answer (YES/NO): NO